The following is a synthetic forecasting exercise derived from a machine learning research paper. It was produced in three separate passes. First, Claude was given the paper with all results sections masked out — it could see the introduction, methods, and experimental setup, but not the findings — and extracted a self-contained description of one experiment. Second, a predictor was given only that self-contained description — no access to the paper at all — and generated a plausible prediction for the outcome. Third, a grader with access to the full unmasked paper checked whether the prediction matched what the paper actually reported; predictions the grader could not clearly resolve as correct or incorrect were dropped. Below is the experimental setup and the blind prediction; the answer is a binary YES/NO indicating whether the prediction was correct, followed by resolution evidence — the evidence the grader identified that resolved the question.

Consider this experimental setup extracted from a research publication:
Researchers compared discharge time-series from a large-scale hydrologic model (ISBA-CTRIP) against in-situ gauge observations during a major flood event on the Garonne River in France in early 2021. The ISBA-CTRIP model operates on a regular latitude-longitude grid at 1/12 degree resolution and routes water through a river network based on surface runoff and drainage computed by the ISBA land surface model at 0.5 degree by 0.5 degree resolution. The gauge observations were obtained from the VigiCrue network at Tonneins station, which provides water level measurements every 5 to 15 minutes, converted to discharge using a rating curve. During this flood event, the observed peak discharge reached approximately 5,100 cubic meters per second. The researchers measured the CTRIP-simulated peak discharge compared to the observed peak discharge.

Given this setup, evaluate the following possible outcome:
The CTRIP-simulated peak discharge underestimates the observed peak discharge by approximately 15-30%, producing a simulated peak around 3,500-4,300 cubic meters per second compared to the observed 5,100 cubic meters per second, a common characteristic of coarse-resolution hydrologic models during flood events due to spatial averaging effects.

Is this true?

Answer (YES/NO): YES